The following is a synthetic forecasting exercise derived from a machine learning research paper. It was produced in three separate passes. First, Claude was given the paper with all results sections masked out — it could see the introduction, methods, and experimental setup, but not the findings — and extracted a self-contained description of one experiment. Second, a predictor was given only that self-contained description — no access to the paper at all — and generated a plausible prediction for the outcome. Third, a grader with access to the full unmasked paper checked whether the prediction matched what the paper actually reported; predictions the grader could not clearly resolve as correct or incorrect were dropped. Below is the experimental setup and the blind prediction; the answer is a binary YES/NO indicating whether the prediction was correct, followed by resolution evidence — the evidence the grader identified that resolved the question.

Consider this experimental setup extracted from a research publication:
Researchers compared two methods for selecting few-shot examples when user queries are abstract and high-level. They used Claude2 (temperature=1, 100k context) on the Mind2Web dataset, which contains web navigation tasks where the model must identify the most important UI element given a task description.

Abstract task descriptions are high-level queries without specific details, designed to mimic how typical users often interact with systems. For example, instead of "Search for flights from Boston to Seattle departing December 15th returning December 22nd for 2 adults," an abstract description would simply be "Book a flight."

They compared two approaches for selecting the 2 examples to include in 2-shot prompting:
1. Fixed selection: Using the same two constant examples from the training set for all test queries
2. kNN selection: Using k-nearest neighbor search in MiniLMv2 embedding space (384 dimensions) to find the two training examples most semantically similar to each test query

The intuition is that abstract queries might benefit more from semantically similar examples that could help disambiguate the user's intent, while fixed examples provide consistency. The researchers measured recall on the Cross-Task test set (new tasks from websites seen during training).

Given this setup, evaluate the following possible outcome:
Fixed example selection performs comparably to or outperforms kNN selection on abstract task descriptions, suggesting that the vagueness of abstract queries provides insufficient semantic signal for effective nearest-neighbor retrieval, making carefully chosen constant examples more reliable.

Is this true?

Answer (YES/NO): YES